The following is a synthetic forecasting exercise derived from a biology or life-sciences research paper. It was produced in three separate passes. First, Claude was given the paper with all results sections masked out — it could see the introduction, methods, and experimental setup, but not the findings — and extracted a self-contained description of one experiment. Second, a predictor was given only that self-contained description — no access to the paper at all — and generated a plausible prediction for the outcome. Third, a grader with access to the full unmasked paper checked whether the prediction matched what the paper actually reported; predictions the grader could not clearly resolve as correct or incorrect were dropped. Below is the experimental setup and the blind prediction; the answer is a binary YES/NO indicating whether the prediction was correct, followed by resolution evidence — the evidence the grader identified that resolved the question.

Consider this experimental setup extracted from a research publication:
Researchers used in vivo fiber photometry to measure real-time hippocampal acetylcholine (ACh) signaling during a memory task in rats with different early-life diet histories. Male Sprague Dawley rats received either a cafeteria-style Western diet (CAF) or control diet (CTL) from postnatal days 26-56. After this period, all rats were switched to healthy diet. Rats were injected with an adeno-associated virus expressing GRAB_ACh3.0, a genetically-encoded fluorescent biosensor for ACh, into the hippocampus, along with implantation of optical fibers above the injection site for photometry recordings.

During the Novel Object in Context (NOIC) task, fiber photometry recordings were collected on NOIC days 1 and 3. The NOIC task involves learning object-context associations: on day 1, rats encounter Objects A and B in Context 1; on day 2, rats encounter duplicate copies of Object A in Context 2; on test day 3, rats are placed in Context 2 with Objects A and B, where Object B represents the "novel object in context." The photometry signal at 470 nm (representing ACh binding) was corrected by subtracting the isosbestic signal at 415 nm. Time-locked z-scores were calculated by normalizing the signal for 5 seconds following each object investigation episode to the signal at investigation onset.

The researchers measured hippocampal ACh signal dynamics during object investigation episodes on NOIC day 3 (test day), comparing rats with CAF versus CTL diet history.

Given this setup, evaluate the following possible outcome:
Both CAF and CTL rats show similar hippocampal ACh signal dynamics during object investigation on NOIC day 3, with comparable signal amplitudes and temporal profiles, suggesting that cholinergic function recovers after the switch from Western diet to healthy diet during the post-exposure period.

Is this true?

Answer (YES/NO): NO